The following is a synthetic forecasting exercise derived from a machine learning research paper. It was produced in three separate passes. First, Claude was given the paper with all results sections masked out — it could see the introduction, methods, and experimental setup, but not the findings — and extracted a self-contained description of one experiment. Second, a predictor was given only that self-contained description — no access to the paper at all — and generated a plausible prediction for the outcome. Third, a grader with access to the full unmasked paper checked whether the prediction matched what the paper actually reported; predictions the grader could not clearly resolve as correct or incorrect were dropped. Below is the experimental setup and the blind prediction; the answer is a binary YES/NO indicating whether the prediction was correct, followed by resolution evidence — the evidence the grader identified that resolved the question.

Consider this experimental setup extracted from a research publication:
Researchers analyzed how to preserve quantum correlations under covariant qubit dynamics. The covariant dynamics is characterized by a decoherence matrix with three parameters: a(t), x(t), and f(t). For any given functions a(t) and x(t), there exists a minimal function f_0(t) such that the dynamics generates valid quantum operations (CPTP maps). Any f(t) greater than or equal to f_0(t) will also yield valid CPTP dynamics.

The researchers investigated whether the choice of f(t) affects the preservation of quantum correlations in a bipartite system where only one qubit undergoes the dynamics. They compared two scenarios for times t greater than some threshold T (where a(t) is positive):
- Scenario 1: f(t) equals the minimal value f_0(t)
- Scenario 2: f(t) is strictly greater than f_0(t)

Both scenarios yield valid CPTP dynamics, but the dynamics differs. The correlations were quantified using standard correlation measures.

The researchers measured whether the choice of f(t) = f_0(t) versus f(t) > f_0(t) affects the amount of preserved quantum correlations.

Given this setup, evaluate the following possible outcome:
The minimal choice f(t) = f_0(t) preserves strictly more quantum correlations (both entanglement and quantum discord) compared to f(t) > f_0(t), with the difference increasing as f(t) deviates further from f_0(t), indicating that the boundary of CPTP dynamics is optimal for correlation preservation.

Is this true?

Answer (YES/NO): YES